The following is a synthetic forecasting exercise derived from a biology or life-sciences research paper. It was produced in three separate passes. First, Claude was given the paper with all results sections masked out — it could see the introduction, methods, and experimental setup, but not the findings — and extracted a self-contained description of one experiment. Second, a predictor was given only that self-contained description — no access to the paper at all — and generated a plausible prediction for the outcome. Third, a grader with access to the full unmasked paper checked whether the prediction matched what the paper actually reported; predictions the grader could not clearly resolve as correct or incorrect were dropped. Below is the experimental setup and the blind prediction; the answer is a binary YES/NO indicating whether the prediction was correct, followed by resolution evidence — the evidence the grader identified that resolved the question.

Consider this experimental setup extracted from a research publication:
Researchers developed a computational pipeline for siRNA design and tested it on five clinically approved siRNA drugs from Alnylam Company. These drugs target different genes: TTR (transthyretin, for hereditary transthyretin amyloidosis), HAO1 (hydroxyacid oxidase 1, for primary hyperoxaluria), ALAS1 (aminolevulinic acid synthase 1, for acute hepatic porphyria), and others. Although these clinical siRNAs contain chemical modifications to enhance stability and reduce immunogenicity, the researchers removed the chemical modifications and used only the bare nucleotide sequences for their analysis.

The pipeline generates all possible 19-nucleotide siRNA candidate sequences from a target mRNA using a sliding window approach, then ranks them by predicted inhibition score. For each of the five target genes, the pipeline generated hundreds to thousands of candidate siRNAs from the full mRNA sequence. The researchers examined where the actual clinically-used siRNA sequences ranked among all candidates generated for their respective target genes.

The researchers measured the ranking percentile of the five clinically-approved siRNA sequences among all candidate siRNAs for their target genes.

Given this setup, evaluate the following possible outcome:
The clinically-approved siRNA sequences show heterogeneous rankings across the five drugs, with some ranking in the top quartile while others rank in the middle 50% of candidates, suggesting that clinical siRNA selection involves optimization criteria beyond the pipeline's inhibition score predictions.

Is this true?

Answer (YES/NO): NO